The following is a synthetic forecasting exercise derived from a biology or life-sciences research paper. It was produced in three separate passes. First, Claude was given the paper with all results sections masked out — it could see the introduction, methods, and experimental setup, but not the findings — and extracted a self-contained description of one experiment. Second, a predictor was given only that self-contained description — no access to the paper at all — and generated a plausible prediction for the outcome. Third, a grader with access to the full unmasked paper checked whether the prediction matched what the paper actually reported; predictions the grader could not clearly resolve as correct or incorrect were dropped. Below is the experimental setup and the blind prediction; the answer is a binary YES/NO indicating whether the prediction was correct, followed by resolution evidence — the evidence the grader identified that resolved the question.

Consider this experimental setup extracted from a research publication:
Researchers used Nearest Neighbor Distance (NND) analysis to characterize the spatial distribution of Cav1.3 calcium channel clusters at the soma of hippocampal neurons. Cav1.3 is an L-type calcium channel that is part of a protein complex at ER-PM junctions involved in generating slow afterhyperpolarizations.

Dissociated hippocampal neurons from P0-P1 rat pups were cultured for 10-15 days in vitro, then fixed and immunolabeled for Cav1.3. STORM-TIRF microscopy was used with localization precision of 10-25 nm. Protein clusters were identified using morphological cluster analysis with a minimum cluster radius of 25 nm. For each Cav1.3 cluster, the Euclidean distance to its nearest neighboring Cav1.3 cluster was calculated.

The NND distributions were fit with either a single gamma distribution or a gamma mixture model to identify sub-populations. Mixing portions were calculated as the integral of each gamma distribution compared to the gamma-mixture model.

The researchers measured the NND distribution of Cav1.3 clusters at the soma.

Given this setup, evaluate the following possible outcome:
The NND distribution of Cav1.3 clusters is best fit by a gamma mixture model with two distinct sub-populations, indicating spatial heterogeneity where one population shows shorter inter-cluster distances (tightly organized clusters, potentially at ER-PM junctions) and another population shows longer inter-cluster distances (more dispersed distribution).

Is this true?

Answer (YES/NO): YES